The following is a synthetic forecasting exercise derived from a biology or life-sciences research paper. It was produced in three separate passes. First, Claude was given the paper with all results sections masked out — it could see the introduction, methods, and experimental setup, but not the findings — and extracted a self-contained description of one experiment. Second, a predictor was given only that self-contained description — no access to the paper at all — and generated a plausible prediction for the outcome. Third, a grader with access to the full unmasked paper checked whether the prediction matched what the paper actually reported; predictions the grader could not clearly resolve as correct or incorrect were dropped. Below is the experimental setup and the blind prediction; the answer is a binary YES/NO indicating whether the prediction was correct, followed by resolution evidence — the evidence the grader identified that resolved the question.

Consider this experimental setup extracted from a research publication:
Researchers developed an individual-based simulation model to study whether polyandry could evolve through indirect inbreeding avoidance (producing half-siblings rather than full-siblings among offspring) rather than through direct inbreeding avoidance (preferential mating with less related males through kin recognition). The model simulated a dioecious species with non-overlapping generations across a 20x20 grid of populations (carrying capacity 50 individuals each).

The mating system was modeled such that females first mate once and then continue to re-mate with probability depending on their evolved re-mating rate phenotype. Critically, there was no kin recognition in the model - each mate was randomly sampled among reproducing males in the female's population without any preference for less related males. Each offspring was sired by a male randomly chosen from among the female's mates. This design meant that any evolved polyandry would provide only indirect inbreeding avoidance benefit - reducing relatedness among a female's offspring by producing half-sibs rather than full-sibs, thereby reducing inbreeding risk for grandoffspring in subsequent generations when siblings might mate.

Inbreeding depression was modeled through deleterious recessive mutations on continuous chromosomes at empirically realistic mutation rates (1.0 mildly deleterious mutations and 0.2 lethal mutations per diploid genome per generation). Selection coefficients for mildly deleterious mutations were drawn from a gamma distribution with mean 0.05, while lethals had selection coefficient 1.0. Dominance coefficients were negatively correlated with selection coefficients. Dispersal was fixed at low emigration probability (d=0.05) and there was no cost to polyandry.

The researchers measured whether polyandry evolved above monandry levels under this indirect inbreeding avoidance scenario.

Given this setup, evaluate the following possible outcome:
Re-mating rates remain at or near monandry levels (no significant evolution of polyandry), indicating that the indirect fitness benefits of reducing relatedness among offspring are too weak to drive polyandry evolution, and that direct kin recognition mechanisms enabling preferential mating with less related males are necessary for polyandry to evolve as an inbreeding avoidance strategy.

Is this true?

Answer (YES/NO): NO